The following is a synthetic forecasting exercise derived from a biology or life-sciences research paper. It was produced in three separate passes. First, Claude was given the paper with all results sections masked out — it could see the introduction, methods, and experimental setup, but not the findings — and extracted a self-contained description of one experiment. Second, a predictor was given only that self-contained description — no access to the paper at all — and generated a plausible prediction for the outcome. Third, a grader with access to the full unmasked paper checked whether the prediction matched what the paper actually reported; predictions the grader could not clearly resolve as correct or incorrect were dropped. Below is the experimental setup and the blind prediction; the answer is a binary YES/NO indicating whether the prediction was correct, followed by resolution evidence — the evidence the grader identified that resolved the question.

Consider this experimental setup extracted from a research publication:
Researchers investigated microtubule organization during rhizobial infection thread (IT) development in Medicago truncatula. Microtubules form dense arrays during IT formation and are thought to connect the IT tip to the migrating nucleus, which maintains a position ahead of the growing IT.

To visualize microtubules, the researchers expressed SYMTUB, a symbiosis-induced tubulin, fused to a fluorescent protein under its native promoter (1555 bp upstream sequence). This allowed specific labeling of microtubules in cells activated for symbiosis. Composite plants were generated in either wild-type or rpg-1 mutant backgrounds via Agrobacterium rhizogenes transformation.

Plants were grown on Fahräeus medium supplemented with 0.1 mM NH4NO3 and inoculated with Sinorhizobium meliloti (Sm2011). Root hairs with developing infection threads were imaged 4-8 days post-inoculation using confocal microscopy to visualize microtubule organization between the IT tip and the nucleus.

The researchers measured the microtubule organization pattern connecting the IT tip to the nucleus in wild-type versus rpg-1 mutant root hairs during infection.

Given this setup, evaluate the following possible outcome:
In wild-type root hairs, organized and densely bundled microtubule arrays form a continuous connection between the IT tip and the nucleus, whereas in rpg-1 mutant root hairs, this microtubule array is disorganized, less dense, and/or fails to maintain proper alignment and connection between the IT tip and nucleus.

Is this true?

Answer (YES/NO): YES